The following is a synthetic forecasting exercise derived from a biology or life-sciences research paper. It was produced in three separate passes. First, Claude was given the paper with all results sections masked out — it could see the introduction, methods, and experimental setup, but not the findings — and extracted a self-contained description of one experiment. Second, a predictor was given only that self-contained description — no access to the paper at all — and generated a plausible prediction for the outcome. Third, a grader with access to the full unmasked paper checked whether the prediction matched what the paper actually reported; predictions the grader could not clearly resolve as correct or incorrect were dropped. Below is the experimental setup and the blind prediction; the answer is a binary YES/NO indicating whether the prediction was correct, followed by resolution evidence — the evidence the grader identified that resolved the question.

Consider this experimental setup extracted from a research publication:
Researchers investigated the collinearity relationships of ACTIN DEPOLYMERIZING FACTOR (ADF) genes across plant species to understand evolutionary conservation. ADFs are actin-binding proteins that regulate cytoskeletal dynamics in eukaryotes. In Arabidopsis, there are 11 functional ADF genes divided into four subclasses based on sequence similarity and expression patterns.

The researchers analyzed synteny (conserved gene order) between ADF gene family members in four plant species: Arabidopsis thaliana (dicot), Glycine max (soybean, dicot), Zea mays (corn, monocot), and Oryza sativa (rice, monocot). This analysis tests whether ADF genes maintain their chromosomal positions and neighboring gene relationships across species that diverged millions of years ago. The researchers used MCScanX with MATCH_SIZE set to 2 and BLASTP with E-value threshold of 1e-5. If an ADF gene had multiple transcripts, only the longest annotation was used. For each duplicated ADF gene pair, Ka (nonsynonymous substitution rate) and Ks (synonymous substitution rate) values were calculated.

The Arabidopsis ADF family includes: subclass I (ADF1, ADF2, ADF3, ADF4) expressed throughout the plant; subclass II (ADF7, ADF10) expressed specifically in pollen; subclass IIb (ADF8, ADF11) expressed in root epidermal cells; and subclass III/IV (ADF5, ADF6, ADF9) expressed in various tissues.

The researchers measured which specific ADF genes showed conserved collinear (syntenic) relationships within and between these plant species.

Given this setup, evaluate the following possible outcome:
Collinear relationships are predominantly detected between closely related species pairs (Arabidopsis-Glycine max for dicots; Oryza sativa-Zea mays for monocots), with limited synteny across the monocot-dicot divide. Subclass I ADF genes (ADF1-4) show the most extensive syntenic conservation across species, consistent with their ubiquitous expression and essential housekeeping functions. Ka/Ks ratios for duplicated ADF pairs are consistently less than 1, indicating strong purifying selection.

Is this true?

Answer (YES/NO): NO